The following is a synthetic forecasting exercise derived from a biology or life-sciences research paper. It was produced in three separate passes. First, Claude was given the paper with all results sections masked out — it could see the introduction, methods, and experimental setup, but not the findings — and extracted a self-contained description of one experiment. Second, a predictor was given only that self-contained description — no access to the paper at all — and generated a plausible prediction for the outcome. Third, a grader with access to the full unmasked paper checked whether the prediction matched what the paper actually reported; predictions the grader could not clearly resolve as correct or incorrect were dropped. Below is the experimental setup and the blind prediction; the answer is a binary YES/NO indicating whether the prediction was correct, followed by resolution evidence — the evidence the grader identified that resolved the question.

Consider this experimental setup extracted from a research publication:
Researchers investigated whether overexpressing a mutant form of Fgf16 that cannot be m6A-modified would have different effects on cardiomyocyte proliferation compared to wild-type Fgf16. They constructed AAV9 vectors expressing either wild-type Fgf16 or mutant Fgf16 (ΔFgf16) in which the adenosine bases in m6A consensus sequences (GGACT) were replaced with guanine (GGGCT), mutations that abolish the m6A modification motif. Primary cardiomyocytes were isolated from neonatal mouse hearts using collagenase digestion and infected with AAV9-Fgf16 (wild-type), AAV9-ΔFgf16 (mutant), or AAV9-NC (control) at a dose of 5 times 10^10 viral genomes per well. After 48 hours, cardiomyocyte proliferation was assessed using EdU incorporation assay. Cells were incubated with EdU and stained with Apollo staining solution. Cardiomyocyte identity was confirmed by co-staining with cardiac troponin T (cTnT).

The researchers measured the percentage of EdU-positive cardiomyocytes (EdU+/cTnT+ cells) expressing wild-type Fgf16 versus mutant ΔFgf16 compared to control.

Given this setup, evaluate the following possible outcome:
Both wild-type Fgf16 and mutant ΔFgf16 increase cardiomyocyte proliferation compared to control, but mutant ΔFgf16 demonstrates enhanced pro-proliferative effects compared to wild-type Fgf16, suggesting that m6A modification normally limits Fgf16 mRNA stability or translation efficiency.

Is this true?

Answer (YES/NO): NO